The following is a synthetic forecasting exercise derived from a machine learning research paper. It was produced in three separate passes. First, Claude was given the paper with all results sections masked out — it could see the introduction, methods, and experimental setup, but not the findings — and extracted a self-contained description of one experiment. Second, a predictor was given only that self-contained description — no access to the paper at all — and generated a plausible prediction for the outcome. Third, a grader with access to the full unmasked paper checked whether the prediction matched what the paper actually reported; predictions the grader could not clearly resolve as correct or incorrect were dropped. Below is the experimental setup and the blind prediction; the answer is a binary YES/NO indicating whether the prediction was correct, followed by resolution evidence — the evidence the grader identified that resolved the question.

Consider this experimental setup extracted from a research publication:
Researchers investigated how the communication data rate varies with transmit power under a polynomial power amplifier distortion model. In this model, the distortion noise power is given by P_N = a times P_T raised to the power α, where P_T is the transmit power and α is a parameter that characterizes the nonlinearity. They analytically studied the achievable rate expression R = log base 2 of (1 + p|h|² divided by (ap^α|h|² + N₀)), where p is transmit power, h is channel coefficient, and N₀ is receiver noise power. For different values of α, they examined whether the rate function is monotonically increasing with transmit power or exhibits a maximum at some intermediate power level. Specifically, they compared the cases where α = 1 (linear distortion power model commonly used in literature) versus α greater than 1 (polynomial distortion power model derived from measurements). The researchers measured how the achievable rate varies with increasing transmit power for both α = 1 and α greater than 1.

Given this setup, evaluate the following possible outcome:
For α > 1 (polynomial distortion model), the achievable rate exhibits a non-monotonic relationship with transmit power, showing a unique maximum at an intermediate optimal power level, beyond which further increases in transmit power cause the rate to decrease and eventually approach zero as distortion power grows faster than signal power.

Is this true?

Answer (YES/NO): NO